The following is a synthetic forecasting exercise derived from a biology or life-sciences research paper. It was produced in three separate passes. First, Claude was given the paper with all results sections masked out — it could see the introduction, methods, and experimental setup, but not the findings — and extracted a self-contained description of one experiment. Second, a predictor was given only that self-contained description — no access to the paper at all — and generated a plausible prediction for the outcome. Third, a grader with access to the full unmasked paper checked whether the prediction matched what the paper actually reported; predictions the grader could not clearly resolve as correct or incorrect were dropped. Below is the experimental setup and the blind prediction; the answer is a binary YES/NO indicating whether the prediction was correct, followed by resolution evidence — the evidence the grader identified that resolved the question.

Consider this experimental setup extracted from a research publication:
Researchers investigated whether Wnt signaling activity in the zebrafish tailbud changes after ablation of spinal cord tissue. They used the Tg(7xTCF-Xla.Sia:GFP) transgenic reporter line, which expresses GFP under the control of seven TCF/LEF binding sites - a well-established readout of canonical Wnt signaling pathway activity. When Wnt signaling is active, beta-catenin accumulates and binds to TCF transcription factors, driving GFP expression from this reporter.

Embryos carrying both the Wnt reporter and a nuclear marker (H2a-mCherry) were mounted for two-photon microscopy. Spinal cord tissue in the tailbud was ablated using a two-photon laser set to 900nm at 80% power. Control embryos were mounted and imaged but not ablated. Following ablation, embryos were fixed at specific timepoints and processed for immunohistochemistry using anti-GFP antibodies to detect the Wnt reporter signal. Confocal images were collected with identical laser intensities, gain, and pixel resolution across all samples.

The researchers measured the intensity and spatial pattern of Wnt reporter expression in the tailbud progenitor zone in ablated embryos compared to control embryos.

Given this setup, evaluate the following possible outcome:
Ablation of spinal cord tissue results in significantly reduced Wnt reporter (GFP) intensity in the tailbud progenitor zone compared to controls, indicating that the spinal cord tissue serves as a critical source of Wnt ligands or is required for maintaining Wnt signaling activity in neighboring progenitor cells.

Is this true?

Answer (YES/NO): NO